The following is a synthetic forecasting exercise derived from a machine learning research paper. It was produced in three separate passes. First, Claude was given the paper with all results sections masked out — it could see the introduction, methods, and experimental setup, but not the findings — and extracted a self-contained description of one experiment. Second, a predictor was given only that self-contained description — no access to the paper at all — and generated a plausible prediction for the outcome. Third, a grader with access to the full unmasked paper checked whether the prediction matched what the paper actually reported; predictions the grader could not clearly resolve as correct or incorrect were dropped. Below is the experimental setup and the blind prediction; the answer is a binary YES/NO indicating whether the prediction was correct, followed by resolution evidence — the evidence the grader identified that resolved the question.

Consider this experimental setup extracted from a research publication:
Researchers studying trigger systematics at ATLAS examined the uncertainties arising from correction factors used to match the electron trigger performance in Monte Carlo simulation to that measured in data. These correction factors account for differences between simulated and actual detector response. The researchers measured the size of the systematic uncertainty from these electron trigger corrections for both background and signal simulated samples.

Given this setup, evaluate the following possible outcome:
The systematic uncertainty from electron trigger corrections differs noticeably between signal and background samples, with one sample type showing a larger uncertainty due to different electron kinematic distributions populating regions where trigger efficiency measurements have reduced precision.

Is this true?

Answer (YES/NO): NO